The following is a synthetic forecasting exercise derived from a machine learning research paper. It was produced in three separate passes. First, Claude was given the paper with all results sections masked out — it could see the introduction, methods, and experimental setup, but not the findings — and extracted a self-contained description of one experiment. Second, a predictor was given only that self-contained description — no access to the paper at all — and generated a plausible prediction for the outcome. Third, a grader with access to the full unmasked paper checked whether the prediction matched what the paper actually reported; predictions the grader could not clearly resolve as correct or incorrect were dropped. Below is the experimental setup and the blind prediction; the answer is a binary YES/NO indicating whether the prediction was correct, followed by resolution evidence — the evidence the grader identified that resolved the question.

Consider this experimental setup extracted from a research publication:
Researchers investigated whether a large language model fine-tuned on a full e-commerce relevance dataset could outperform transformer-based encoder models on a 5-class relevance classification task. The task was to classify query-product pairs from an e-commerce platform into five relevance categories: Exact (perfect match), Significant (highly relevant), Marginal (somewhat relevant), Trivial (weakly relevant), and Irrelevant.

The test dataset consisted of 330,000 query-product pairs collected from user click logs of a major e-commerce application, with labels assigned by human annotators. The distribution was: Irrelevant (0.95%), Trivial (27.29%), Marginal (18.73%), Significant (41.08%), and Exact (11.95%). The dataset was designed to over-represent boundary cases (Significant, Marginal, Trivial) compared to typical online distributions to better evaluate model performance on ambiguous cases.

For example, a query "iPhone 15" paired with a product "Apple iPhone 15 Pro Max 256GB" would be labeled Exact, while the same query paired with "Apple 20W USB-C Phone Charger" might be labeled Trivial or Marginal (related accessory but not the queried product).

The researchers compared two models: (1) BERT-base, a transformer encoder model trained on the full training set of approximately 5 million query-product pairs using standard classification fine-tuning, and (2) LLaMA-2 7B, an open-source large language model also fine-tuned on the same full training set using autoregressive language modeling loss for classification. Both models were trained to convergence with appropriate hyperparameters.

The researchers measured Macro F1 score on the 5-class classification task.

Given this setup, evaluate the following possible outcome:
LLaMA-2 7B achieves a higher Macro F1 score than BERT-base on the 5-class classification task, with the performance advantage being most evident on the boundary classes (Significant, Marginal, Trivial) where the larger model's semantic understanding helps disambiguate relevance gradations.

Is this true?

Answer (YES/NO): NO